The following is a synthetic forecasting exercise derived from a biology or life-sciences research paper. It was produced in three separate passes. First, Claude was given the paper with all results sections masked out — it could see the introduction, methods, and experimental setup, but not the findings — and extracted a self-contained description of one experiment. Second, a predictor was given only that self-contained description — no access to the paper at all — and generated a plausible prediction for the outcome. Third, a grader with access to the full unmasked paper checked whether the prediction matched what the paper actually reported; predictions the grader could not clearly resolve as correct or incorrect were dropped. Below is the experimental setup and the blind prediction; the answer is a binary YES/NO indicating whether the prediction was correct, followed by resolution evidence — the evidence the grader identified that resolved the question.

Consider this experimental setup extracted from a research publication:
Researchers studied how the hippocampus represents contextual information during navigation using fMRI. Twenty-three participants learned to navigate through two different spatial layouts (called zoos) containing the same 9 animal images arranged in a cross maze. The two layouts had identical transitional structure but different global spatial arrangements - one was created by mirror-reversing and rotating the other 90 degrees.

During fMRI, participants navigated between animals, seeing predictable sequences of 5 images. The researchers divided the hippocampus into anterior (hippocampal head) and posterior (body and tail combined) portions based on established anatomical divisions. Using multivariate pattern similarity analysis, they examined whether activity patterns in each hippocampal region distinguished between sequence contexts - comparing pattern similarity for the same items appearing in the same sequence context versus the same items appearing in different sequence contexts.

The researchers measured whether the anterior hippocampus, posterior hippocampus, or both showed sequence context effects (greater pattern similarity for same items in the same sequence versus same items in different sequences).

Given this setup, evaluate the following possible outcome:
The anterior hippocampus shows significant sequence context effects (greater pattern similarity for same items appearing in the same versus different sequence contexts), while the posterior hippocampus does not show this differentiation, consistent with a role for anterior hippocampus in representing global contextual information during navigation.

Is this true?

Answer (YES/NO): NO